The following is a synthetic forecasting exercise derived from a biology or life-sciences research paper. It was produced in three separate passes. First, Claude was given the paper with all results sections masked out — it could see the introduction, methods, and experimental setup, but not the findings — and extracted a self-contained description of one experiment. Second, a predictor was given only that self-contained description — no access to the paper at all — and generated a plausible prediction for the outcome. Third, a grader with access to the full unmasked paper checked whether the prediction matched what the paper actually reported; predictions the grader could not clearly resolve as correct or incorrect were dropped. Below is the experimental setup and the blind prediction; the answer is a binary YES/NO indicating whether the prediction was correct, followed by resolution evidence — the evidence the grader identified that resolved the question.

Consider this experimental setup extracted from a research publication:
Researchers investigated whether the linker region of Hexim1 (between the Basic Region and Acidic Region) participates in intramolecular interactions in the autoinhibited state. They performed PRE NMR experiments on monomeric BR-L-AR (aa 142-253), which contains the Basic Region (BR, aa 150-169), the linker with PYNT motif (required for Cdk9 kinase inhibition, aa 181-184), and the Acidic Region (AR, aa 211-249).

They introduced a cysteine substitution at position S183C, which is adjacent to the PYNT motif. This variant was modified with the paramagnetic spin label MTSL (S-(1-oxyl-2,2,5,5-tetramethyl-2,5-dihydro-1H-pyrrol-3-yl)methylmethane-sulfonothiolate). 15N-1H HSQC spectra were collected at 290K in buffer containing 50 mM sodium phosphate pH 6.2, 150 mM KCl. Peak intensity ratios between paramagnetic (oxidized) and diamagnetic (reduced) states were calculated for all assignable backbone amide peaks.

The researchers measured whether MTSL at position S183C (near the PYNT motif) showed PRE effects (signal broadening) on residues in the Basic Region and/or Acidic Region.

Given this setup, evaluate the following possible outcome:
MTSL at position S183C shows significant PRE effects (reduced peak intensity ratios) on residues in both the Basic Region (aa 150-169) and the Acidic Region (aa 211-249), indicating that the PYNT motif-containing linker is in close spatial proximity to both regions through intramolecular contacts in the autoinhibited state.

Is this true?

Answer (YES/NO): NO